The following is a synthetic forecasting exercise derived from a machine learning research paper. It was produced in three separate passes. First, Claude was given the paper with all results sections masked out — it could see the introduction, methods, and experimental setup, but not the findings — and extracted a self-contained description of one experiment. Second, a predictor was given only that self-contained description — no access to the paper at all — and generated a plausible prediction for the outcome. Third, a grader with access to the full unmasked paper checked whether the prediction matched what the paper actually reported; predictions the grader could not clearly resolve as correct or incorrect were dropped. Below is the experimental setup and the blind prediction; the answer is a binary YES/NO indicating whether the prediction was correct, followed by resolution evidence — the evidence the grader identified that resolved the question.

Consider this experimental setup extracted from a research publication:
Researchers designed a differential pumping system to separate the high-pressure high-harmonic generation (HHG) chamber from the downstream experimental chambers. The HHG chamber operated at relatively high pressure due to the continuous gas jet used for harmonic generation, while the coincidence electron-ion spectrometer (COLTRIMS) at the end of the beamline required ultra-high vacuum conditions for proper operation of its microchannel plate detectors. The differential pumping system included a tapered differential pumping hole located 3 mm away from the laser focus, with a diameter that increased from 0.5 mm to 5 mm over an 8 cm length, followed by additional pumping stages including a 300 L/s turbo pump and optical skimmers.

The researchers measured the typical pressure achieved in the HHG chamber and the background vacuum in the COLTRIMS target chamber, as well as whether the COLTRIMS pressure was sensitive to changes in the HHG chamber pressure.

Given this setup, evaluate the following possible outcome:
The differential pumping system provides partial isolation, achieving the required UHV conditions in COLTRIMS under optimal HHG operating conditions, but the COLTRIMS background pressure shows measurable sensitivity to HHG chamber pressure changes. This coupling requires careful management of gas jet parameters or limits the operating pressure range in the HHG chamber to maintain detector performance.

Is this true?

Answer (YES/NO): NO